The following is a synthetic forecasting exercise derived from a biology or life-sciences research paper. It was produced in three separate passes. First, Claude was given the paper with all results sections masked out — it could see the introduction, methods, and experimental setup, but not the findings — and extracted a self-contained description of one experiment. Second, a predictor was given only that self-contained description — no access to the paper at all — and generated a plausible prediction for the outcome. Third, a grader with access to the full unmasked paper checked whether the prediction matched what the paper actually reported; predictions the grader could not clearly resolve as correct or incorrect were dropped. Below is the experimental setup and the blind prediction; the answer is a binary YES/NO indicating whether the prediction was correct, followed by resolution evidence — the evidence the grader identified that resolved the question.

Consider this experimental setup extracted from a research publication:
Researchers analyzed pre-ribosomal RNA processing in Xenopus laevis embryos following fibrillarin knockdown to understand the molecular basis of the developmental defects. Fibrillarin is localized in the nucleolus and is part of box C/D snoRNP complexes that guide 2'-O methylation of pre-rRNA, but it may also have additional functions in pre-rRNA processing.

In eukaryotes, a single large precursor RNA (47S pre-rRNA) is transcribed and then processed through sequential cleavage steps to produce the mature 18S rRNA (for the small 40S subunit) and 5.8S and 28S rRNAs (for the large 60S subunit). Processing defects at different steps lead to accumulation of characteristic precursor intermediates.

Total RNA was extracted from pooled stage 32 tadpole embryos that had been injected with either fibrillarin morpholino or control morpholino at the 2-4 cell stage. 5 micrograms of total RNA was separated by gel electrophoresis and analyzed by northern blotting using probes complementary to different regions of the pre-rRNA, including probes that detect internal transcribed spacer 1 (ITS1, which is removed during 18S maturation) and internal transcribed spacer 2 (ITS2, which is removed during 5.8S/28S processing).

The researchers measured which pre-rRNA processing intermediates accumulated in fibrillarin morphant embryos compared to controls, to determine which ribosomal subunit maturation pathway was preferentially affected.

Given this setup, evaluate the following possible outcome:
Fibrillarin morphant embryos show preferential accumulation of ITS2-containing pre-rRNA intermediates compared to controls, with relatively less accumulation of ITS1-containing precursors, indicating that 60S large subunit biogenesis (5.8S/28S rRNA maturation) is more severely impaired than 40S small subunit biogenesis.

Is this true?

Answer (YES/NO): NO